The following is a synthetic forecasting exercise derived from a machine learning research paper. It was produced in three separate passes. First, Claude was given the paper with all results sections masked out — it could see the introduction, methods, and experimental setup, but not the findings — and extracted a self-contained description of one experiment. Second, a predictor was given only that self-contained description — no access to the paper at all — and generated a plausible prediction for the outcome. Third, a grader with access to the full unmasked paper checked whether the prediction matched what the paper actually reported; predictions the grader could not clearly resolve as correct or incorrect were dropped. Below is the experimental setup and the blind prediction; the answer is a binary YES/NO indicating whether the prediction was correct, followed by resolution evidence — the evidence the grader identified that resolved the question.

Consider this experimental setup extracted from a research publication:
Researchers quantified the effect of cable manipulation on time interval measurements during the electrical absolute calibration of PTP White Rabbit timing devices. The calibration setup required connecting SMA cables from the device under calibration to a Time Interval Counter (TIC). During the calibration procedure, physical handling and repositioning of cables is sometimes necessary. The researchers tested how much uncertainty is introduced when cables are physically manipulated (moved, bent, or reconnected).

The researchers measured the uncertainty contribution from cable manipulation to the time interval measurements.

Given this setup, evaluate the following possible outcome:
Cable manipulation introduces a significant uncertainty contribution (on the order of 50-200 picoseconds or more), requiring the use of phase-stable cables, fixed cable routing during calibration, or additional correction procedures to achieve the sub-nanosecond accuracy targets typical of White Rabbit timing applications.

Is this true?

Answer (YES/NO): NO